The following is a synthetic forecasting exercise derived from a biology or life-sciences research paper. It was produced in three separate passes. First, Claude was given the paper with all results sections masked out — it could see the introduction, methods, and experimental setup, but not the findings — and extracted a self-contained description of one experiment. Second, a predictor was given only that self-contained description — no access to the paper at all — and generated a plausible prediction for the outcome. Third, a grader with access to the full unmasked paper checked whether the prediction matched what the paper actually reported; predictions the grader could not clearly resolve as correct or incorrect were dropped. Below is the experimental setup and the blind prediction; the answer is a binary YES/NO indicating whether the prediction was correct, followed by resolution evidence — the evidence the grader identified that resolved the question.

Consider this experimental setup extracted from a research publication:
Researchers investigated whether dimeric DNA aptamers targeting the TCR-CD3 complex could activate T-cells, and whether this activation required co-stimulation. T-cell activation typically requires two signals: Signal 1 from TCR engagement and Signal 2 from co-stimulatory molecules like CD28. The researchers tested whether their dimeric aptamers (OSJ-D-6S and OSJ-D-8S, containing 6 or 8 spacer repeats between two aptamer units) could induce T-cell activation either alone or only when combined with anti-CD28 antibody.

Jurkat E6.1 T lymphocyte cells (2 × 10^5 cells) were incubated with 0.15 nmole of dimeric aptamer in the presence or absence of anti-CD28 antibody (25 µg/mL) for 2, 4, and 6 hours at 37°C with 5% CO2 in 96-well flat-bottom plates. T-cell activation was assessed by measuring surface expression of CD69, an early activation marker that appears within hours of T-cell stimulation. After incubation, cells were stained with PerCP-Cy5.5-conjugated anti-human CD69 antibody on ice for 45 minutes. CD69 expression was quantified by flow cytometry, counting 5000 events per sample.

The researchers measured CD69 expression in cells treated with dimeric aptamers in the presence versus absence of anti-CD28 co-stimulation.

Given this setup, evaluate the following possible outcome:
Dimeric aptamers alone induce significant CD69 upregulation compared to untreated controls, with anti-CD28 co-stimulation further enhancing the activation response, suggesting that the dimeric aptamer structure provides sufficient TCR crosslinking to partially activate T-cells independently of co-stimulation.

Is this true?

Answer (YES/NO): NO